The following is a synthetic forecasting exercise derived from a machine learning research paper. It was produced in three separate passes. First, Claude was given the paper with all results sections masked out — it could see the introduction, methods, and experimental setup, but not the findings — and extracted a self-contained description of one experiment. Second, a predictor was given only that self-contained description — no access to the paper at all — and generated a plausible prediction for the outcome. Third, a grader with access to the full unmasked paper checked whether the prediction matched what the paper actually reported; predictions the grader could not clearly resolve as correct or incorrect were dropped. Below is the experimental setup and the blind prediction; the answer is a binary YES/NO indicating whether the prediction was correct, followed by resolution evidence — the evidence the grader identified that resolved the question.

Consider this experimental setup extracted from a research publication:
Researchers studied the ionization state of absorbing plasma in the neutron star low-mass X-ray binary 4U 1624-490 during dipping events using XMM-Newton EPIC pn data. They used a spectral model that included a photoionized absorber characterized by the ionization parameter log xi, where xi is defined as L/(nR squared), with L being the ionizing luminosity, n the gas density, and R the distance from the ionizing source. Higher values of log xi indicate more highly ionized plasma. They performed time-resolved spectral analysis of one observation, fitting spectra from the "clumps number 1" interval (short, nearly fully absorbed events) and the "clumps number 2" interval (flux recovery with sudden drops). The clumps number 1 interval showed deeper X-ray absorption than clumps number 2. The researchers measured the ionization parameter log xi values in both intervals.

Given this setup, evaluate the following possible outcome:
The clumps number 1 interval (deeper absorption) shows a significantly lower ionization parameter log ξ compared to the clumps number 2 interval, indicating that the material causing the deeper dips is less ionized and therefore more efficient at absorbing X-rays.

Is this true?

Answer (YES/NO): NO